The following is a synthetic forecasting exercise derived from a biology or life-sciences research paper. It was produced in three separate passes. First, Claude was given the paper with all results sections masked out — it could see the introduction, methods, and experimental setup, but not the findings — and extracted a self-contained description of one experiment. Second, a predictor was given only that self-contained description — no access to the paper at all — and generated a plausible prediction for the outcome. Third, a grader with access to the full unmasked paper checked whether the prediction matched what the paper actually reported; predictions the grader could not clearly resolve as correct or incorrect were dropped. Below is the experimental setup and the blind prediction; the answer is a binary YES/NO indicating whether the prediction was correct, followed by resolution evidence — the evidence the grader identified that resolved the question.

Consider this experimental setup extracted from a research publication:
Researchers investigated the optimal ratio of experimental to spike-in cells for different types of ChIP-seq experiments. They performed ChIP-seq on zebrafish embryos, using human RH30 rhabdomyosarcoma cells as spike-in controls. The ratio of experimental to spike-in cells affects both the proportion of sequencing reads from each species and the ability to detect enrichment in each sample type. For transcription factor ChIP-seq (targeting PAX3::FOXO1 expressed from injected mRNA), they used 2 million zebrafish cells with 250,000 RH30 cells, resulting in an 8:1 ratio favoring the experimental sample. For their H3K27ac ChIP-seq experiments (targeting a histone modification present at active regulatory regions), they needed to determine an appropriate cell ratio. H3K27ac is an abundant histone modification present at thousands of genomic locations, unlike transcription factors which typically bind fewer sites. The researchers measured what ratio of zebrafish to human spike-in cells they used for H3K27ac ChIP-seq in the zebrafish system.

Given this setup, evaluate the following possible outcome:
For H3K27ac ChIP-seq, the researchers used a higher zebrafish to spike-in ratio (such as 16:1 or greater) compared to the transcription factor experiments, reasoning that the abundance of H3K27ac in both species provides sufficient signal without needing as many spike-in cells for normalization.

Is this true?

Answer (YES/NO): NO